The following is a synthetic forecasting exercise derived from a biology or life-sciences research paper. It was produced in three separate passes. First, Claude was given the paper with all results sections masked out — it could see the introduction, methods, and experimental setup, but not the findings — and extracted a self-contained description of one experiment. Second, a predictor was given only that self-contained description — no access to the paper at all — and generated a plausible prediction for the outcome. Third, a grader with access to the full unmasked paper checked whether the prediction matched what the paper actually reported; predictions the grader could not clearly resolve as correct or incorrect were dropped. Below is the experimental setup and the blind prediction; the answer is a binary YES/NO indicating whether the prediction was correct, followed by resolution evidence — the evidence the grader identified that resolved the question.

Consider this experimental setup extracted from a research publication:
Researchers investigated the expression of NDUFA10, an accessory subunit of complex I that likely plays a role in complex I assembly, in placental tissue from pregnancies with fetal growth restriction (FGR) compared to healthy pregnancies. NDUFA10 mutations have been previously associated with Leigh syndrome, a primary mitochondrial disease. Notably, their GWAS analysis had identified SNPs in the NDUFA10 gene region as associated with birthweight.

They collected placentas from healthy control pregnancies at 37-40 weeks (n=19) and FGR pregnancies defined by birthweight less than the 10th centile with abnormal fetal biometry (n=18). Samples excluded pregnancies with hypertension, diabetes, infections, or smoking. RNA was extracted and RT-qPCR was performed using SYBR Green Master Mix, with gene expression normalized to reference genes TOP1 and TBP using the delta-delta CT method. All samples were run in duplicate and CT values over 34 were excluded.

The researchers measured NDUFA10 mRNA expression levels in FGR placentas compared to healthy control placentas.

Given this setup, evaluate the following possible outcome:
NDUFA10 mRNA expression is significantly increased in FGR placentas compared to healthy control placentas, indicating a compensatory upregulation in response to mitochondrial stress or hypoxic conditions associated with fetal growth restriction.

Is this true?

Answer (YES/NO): NO